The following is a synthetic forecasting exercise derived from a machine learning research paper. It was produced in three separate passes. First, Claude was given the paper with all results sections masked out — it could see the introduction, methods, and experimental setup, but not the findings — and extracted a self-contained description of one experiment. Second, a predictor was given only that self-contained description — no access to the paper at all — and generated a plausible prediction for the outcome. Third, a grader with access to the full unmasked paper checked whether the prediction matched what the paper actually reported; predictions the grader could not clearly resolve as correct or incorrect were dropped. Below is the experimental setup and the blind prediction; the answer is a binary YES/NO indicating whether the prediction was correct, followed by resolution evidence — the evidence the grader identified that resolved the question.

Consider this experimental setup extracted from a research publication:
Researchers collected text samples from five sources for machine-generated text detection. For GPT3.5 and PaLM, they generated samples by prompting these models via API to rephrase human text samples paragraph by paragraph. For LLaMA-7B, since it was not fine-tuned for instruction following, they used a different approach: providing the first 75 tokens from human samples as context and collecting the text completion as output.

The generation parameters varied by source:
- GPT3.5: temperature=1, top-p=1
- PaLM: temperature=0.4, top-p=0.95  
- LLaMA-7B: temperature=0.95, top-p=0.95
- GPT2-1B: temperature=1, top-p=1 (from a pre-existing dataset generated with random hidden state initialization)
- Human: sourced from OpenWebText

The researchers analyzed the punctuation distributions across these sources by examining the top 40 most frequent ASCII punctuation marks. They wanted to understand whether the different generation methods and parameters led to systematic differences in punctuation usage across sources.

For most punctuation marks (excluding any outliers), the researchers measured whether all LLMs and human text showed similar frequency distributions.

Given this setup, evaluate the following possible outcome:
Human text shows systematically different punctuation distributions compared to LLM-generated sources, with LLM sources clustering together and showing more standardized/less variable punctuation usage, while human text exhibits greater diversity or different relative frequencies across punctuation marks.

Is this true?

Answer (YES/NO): NO